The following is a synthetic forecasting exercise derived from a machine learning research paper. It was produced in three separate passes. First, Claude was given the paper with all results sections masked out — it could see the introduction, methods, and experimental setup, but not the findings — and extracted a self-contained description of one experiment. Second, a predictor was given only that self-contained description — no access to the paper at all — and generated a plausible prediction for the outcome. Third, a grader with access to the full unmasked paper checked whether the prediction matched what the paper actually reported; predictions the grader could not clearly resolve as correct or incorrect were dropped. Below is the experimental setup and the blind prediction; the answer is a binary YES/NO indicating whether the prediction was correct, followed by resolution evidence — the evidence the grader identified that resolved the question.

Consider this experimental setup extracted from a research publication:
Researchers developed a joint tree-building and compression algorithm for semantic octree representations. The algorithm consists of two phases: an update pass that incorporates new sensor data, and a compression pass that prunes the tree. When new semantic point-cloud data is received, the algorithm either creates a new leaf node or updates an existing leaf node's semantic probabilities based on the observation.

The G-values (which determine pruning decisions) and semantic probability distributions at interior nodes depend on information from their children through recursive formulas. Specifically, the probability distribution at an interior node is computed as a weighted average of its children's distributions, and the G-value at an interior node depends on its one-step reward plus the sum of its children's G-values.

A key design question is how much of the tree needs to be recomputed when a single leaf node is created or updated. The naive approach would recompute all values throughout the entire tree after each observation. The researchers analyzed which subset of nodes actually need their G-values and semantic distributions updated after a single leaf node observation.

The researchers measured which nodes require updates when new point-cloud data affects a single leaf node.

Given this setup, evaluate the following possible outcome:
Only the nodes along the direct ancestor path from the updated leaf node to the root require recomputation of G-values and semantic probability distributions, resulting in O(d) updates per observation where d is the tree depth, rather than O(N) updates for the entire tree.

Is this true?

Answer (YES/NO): YES